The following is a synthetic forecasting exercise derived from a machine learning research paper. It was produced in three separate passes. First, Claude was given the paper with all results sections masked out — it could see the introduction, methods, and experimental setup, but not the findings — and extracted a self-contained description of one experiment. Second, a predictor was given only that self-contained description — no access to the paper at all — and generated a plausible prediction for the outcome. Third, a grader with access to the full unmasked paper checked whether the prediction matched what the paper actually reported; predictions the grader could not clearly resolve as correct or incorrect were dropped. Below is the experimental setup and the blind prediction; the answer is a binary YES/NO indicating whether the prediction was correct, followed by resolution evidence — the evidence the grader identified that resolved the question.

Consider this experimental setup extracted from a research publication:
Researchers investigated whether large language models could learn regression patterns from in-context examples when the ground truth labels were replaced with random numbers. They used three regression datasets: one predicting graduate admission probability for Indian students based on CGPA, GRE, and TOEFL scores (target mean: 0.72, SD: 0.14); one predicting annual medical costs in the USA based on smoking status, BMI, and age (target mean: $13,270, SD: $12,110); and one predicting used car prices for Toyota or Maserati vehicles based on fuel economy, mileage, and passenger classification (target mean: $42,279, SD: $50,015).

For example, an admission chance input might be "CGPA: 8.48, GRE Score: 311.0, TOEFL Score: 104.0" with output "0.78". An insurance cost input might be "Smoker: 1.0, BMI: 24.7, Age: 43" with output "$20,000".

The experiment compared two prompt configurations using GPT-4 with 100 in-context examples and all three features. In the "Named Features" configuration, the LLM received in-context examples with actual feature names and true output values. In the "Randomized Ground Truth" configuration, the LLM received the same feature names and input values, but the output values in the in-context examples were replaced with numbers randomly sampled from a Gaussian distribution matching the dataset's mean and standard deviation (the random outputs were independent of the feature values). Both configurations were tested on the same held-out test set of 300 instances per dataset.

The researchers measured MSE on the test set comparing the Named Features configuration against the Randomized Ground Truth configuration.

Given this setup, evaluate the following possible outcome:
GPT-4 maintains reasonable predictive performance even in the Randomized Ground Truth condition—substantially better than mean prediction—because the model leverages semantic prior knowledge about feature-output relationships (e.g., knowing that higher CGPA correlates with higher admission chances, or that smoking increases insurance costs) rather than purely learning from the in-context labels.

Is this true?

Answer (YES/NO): NO